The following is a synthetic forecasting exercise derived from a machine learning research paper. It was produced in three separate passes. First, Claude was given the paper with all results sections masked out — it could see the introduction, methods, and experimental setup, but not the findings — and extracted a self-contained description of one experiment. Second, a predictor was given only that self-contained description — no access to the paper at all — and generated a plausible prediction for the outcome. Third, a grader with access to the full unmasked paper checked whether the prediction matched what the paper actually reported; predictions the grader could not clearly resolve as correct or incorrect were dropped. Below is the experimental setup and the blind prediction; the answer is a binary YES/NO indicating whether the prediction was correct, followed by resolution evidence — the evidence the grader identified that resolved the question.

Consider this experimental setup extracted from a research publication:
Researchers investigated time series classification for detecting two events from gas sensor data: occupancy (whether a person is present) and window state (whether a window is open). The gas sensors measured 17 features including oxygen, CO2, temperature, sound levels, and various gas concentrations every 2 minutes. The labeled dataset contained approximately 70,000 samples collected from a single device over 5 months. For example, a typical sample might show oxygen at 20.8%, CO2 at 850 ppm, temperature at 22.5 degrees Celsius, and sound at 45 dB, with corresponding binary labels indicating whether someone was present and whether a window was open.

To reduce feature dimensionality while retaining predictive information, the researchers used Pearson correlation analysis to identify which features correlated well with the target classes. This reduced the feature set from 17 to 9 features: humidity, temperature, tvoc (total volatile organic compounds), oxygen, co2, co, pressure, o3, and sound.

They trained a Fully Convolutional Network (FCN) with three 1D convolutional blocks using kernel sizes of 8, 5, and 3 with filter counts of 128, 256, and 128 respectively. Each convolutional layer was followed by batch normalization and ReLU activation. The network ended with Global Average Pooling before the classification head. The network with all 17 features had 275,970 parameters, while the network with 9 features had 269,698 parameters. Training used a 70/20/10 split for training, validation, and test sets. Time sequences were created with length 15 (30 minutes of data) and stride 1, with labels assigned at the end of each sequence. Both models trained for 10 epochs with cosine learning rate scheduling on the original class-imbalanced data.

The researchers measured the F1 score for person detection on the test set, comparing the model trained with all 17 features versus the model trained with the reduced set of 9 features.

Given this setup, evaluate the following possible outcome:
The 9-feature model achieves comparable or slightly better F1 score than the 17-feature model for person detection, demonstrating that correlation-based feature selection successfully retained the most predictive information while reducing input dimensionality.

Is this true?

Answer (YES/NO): NO